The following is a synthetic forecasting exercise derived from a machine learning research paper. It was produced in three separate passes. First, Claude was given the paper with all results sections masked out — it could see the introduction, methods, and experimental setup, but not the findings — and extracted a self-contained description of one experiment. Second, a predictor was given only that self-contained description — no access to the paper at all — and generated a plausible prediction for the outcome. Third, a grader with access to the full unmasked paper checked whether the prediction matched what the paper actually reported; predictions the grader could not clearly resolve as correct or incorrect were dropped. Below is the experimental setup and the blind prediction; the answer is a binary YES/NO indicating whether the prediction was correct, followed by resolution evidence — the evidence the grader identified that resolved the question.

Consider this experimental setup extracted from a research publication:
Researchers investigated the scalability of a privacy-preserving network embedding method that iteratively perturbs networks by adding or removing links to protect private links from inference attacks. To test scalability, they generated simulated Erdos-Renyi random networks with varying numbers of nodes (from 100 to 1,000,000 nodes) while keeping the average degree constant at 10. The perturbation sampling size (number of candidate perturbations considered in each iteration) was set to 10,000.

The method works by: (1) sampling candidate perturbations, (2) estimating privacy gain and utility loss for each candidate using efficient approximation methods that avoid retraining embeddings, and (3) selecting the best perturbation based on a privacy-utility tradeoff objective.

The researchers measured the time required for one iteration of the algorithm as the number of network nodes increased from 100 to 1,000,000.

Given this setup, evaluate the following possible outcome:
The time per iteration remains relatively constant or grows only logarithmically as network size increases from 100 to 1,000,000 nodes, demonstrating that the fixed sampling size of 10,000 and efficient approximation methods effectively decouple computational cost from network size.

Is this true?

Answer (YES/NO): NO